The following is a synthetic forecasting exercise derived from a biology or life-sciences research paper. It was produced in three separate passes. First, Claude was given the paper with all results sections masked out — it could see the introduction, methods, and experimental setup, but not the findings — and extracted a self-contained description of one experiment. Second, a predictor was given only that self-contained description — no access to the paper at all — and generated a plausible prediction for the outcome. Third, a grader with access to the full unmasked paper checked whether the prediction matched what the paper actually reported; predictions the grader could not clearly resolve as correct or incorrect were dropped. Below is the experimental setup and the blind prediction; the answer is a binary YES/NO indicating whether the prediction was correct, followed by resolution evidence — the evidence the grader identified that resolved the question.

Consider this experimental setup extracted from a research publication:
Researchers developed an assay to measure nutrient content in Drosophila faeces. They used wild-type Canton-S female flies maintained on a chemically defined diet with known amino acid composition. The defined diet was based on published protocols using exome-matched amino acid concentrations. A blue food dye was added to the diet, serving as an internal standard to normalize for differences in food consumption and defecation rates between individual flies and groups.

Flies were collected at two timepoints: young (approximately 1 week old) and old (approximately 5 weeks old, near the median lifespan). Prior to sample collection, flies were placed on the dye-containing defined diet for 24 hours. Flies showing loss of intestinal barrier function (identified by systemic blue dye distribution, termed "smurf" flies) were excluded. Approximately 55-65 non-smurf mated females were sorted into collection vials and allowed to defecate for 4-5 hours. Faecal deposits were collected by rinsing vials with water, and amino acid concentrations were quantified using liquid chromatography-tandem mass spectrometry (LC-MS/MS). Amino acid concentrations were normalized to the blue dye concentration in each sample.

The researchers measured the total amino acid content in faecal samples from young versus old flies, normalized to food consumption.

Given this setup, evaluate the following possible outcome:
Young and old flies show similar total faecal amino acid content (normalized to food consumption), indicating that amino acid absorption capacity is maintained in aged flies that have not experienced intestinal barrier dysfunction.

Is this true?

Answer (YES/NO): NO